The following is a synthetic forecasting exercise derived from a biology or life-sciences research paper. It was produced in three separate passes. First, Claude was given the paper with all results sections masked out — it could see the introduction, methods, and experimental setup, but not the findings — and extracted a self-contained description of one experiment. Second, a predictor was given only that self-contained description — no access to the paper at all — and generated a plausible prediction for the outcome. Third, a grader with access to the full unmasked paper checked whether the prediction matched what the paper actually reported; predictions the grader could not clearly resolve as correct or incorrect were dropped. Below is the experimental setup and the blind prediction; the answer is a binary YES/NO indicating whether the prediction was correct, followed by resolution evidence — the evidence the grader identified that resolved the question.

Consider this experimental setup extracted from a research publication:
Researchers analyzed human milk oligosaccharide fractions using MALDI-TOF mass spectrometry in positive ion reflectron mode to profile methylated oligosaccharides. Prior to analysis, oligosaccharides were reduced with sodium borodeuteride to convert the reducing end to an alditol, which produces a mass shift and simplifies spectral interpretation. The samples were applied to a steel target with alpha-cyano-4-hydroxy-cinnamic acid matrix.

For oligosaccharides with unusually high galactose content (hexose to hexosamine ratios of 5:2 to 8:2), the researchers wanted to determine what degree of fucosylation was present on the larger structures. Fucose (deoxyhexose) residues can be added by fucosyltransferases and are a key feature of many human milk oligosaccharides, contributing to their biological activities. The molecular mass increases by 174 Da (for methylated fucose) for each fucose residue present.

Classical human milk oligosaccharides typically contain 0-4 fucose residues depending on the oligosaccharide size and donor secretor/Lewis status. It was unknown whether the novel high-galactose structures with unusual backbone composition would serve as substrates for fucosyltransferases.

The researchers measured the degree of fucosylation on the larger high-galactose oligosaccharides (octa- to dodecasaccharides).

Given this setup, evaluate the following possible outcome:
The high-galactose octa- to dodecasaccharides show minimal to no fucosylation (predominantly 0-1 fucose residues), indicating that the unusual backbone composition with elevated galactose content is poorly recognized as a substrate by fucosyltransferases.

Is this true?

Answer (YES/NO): NO